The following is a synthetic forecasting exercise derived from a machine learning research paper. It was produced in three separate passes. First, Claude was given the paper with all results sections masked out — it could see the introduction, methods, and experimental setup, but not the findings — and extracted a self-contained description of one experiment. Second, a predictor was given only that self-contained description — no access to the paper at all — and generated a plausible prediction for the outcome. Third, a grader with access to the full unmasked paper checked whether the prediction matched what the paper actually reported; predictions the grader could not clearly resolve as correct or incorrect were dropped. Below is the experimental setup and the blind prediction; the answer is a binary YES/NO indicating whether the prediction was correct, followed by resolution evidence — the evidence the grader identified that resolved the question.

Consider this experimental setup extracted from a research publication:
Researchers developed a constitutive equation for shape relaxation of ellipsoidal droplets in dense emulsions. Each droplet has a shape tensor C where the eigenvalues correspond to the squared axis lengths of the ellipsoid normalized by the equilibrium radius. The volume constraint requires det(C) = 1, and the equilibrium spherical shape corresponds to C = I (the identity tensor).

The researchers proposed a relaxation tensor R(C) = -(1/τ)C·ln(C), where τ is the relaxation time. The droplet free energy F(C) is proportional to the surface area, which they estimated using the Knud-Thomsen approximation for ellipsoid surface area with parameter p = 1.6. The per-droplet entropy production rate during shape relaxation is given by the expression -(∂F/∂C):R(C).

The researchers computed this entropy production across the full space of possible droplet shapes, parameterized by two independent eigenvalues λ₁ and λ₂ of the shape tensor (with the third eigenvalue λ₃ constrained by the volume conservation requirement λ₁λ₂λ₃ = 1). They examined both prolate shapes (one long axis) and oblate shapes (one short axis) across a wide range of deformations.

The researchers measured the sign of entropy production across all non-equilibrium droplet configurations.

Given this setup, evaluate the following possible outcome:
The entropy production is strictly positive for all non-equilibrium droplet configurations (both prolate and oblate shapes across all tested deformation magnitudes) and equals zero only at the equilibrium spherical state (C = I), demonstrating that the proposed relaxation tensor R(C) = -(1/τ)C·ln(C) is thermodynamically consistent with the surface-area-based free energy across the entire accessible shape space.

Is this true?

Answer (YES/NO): YES